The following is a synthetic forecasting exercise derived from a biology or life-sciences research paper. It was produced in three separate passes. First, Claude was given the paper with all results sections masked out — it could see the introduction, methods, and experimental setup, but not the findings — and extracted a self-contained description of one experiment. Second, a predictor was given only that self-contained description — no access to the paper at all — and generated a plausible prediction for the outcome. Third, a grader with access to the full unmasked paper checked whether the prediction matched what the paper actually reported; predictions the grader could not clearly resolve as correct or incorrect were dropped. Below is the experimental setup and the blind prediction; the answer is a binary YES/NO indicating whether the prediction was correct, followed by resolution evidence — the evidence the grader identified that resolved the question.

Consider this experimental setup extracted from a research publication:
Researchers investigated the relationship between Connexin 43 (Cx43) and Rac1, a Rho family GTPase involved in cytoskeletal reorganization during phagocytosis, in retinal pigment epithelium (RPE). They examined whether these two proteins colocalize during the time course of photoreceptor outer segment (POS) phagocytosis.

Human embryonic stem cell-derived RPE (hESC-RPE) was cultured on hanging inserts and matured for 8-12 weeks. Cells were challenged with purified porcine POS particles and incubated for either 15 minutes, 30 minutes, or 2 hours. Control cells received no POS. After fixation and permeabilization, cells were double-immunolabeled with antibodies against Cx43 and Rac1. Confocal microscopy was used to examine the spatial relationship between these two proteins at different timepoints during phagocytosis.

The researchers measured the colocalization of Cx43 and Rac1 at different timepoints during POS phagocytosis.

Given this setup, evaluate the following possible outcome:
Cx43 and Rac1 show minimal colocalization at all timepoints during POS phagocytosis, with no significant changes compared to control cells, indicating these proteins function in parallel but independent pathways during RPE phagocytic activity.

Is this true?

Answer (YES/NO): NO